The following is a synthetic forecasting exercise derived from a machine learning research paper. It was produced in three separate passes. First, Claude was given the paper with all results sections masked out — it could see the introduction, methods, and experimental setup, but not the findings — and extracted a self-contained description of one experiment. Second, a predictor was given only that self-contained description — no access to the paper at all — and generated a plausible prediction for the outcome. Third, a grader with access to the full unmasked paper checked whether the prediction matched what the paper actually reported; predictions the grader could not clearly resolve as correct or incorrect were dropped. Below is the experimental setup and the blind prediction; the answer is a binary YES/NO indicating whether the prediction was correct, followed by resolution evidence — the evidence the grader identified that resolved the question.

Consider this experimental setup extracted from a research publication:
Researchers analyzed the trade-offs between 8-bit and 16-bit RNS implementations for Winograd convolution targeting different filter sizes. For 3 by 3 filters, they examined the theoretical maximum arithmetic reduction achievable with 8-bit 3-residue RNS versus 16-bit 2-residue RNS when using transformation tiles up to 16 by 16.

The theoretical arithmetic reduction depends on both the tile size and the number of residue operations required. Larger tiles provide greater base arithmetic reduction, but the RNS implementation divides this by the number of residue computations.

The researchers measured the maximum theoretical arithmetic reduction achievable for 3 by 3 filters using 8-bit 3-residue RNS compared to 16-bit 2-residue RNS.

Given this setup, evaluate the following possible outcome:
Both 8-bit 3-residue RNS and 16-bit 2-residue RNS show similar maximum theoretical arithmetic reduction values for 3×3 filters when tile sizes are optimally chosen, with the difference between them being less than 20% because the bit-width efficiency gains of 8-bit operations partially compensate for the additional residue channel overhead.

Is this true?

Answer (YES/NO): NO